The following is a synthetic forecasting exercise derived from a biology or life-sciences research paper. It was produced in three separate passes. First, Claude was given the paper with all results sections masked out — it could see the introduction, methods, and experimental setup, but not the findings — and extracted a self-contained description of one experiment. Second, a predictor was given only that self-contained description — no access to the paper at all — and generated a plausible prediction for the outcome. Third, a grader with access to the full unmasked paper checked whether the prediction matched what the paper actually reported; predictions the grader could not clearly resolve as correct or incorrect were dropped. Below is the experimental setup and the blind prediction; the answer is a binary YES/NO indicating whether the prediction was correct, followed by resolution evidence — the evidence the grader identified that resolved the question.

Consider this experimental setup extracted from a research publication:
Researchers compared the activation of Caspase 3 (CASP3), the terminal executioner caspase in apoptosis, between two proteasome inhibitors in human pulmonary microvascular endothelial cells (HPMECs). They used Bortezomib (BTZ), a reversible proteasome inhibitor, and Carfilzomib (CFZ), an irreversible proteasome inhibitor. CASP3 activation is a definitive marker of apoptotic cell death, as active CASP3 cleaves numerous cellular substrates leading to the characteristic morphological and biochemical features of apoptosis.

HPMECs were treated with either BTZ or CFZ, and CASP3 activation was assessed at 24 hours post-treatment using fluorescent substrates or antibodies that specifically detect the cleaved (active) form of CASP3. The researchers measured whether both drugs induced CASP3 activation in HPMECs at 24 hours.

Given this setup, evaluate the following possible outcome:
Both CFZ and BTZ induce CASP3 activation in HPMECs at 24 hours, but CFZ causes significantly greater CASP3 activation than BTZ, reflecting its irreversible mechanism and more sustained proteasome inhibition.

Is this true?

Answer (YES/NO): NO